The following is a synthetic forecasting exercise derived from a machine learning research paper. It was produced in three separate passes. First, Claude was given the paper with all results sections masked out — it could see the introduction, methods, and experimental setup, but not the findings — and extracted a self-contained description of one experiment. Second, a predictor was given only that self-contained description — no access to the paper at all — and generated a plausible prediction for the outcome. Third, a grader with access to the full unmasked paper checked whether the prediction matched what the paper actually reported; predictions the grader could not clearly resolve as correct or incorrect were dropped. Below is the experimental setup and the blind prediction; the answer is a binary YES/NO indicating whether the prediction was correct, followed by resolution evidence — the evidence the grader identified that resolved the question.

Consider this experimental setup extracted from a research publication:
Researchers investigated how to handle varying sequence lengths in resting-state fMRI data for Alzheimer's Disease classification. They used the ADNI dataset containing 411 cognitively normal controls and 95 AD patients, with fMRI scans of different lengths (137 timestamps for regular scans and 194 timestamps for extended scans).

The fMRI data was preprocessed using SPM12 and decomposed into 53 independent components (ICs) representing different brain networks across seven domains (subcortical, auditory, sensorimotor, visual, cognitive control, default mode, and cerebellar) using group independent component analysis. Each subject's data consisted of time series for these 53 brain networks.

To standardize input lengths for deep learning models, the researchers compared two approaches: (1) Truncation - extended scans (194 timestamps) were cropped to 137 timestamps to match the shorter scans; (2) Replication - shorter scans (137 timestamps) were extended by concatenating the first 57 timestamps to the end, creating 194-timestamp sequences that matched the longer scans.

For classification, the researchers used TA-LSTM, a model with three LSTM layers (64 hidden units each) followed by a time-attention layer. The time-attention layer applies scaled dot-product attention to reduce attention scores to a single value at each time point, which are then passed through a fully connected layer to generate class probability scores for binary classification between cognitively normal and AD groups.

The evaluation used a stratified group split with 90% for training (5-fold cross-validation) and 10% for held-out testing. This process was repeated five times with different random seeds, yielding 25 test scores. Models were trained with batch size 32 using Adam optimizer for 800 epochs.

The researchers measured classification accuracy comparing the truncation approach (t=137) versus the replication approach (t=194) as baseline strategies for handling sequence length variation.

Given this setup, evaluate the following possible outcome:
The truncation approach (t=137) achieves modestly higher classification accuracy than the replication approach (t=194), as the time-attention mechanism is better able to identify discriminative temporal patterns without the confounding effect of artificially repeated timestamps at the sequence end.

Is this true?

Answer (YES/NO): NO